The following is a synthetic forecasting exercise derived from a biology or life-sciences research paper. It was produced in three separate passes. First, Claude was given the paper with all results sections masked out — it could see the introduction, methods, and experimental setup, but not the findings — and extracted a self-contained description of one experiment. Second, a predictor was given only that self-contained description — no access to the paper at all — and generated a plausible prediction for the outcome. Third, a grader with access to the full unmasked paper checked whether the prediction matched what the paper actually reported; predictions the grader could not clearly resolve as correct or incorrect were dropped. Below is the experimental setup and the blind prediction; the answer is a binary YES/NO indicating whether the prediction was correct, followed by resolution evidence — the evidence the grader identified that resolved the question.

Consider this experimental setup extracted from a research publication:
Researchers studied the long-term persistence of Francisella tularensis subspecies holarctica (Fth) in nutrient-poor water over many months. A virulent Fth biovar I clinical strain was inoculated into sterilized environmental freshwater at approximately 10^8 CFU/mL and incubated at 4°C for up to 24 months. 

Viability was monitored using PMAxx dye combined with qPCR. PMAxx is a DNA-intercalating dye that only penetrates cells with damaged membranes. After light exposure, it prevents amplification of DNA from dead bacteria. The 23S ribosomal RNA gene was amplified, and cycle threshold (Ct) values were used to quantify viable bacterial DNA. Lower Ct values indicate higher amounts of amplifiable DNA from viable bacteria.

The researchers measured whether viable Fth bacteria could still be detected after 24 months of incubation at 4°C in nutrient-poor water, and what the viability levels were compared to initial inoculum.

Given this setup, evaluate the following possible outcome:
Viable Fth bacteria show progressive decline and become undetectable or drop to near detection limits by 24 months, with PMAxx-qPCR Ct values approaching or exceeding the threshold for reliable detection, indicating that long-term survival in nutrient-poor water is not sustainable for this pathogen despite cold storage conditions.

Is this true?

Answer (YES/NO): NO